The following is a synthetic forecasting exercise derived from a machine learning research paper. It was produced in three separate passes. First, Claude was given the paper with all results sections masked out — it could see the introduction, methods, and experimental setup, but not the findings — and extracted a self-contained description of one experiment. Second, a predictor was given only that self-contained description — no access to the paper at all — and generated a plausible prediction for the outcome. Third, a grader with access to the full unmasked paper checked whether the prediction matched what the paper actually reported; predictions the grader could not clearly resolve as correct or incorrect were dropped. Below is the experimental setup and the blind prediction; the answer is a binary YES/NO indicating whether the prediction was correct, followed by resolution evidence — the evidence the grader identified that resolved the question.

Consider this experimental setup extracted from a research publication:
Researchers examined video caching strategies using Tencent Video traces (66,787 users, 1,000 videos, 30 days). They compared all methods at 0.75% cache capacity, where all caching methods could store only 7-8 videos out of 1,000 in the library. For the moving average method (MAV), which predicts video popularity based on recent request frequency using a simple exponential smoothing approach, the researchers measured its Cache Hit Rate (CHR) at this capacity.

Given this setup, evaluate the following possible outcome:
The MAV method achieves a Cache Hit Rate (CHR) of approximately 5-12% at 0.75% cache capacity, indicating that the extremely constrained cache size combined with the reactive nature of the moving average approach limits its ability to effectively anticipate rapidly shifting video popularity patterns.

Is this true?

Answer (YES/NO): YES